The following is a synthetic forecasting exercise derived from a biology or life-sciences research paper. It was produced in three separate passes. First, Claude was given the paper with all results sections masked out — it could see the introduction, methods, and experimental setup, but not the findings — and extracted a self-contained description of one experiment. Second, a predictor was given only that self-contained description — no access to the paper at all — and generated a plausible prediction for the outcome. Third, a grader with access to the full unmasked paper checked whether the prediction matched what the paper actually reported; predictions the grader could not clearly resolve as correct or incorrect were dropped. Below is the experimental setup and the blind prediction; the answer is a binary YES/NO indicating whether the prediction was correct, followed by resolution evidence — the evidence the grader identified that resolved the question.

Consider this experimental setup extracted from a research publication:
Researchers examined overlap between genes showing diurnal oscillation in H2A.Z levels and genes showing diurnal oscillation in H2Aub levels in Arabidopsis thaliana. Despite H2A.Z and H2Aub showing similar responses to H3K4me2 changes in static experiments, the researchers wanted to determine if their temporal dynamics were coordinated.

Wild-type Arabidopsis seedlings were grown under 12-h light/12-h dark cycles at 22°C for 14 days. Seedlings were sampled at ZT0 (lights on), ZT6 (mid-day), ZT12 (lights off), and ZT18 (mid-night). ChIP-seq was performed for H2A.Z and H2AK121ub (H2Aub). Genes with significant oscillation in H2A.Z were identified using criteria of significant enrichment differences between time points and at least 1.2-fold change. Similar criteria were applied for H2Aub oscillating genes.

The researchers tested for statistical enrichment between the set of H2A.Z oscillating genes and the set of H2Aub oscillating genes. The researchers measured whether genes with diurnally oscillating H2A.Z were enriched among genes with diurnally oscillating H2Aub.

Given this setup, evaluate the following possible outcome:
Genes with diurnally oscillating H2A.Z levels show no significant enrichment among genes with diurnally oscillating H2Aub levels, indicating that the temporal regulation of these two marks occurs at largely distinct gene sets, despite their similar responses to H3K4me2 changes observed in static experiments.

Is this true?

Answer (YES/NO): YES